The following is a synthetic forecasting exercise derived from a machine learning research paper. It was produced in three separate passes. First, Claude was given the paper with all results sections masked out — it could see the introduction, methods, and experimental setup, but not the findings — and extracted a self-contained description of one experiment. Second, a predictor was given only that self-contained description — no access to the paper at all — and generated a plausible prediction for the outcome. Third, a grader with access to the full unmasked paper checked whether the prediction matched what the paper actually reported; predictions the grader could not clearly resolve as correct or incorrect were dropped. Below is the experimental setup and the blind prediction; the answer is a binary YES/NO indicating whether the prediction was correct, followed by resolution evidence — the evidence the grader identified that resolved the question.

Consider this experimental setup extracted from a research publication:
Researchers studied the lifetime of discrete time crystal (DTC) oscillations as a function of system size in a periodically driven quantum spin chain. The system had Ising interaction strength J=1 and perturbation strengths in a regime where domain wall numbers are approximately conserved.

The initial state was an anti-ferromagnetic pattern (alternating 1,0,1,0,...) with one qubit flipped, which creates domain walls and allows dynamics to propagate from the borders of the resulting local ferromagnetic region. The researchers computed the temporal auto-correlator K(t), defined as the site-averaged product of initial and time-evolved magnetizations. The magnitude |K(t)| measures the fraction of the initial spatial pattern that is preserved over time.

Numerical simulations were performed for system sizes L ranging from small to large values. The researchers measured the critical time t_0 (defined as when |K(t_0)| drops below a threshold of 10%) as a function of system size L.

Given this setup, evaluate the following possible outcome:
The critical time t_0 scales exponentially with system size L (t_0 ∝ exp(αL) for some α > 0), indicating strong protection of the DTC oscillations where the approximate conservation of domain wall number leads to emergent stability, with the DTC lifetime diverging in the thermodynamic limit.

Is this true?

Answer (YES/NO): NO